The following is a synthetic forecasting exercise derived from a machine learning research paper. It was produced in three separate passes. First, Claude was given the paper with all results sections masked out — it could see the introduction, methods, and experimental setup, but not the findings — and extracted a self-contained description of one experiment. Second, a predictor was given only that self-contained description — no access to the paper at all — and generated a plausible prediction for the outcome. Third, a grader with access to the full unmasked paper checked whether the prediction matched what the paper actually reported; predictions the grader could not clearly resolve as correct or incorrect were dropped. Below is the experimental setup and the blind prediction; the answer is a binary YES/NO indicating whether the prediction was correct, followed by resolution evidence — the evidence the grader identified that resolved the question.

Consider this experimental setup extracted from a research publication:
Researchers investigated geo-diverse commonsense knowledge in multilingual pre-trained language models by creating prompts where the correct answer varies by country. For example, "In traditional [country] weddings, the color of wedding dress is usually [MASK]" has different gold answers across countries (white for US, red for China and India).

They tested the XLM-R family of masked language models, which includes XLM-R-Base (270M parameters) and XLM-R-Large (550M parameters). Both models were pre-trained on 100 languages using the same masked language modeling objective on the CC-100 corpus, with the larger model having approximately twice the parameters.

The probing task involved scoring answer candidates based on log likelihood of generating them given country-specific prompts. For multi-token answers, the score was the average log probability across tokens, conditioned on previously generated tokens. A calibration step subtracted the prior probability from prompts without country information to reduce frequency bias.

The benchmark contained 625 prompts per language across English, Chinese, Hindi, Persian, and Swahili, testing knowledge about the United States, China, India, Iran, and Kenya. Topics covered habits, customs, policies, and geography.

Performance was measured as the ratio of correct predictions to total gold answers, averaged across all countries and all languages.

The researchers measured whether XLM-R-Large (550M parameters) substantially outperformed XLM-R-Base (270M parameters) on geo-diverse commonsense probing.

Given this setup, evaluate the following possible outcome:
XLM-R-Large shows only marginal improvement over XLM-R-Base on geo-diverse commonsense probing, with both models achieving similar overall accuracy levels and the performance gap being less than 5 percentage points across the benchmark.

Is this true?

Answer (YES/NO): YES